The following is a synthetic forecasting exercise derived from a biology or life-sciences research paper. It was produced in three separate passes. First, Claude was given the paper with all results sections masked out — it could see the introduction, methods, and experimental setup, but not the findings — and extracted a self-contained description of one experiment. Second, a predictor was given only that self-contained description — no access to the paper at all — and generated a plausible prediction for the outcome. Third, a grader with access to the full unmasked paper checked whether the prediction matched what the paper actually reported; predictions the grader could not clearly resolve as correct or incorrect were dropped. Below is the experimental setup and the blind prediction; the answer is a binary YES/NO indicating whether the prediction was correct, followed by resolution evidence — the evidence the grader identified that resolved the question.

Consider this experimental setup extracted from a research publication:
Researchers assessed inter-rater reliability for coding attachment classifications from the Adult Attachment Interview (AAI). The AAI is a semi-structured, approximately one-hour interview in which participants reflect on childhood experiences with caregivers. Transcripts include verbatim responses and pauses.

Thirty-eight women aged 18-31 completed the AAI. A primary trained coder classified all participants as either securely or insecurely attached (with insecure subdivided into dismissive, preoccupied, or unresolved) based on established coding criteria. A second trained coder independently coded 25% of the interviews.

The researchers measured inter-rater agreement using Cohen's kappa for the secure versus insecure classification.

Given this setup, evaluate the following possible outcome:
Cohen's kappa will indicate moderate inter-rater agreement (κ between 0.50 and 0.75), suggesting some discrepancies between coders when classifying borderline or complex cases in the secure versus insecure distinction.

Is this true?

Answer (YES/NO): NO